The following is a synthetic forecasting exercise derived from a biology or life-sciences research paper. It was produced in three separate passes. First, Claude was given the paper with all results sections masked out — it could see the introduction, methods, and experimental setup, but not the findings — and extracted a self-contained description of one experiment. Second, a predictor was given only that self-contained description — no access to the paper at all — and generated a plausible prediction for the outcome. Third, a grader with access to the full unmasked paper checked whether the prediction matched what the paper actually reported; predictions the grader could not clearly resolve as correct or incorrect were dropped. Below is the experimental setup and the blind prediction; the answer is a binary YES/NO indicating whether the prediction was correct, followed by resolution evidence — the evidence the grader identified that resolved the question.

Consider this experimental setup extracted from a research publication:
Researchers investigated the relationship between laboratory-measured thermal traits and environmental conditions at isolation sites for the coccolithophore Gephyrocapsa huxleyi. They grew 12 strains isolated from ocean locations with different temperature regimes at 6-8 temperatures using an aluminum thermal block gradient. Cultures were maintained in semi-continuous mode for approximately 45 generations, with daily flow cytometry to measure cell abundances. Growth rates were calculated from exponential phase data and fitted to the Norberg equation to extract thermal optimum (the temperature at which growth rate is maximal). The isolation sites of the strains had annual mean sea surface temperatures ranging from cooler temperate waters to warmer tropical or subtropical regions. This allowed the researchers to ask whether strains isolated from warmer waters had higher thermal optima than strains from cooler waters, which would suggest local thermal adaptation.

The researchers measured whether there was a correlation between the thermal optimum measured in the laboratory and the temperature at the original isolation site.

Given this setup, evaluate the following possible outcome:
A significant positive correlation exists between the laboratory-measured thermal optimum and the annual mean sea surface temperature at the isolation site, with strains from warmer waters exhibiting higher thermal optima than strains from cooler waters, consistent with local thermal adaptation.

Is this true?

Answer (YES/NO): NO